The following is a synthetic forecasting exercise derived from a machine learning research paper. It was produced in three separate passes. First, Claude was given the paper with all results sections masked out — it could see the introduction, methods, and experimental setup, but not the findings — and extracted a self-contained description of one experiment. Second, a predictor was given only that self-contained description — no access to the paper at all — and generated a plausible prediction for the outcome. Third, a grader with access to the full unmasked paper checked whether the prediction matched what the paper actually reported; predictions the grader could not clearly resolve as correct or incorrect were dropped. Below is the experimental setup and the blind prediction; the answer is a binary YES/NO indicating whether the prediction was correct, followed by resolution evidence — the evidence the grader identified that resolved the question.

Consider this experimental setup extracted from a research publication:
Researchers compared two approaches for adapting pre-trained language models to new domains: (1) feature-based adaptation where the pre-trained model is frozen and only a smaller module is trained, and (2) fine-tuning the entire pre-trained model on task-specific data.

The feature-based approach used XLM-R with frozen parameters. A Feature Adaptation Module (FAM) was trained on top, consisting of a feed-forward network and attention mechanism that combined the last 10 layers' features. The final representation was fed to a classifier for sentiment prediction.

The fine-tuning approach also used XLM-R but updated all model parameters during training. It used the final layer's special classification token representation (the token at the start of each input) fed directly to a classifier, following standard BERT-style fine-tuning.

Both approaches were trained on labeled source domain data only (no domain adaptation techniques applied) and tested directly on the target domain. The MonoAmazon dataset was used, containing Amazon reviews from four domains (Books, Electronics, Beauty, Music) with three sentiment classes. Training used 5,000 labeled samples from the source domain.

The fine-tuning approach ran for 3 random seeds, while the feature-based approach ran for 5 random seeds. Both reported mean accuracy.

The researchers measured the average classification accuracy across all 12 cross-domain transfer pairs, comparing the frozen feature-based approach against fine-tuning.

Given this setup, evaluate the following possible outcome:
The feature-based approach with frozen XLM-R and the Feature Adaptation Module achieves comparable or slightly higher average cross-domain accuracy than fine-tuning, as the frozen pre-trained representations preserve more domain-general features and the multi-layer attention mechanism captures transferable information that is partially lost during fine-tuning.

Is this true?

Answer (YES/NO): YES